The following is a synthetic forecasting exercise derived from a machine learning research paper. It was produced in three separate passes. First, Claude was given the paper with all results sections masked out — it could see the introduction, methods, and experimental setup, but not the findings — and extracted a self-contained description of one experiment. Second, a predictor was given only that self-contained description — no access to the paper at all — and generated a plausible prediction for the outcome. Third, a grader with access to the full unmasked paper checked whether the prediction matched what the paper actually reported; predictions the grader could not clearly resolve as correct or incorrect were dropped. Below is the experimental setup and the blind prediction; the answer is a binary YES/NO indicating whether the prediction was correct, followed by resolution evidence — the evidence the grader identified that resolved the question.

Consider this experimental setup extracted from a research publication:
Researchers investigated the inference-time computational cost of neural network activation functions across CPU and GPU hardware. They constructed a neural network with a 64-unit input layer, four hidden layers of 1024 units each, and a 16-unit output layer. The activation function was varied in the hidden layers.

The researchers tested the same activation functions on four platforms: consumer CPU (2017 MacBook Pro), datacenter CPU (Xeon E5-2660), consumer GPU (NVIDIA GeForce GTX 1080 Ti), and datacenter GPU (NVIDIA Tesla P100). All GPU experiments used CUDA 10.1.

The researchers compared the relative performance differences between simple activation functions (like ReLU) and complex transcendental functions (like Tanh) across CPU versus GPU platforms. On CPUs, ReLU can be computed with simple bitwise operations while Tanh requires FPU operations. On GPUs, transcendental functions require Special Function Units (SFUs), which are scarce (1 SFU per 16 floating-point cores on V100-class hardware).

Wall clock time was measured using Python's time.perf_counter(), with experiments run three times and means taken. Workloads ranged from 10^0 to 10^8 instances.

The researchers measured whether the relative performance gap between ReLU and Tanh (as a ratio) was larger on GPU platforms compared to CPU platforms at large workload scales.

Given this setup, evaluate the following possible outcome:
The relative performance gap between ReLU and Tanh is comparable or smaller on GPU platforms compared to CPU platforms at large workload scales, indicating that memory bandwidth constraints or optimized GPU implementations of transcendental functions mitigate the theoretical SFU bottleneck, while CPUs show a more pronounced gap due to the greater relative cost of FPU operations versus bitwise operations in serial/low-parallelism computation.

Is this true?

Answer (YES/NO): NO